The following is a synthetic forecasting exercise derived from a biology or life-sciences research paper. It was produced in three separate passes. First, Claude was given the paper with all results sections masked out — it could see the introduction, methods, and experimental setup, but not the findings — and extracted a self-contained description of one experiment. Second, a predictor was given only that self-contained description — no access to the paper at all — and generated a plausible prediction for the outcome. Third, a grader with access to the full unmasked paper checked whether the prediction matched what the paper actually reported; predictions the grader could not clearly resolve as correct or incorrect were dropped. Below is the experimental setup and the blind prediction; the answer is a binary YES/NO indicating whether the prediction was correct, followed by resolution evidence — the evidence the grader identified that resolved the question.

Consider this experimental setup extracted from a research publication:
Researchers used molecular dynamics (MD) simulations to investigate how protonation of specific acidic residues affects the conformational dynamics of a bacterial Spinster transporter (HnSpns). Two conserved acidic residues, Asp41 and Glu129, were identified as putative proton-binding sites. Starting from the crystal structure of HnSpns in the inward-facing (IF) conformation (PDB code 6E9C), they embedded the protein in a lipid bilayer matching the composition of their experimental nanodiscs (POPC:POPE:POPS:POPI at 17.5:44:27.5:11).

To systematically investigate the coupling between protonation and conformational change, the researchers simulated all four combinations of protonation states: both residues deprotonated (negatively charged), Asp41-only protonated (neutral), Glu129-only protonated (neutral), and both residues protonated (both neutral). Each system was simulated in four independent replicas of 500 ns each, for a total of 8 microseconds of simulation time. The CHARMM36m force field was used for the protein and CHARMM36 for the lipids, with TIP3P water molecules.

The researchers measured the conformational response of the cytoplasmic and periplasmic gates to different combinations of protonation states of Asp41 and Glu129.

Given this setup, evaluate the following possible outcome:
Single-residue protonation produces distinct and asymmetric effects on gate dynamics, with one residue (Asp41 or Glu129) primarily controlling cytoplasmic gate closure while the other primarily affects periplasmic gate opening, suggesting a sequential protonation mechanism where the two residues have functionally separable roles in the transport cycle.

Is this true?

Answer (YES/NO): NO